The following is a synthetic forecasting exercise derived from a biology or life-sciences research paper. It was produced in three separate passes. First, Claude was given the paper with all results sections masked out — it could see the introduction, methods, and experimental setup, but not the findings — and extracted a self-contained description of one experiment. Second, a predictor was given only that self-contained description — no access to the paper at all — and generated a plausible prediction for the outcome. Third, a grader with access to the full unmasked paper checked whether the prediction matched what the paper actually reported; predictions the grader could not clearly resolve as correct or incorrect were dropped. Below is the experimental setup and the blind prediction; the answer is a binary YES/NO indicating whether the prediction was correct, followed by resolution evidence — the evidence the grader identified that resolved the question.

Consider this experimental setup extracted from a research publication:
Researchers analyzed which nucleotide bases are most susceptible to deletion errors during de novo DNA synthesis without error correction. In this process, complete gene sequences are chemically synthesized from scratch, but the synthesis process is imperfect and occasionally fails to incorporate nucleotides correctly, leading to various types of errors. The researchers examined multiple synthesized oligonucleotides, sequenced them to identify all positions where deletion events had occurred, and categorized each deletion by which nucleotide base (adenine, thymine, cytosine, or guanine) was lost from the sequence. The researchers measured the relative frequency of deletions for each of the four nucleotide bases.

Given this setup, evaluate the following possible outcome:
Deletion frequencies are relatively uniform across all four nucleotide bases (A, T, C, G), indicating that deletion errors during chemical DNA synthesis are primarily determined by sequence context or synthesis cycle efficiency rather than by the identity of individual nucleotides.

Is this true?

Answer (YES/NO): NO